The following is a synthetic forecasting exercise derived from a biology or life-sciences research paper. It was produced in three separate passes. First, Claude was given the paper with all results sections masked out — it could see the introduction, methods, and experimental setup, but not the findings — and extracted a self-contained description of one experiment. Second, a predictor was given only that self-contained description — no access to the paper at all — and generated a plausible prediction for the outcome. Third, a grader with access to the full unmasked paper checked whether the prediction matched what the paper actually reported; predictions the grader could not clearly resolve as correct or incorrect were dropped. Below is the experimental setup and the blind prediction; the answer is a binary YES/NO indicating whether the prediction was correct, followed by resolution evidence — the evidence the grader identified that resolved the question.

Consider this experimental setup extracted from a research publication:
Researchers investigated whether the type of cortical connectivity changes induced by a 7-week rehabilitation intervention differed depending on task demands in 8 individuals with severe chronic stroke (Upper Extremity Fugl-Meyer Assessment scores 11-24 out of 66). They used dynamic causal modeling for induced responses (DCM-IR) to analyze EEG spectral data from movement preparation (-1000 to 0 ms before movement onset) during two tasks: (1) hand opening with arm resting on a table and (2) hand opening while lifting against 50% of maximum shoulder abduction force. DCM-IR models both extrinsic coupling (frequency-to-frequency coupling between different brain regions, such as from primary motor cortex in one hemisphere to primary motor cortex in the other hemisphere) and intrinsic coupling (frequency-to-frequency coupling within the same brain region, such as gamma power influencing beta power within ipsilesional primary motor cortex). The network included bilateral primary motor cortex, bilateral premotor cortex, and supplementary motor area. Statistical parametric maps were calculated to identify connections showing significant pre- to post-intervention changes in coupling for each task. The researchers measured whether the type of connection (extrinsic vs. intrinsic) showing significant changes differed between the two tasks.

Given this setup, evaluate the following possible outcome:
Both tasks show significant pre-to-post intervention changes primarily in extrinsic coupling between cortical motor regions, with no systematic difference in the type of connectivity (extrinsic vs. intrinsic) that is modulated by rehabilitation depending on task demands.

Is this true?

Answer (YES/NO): NO